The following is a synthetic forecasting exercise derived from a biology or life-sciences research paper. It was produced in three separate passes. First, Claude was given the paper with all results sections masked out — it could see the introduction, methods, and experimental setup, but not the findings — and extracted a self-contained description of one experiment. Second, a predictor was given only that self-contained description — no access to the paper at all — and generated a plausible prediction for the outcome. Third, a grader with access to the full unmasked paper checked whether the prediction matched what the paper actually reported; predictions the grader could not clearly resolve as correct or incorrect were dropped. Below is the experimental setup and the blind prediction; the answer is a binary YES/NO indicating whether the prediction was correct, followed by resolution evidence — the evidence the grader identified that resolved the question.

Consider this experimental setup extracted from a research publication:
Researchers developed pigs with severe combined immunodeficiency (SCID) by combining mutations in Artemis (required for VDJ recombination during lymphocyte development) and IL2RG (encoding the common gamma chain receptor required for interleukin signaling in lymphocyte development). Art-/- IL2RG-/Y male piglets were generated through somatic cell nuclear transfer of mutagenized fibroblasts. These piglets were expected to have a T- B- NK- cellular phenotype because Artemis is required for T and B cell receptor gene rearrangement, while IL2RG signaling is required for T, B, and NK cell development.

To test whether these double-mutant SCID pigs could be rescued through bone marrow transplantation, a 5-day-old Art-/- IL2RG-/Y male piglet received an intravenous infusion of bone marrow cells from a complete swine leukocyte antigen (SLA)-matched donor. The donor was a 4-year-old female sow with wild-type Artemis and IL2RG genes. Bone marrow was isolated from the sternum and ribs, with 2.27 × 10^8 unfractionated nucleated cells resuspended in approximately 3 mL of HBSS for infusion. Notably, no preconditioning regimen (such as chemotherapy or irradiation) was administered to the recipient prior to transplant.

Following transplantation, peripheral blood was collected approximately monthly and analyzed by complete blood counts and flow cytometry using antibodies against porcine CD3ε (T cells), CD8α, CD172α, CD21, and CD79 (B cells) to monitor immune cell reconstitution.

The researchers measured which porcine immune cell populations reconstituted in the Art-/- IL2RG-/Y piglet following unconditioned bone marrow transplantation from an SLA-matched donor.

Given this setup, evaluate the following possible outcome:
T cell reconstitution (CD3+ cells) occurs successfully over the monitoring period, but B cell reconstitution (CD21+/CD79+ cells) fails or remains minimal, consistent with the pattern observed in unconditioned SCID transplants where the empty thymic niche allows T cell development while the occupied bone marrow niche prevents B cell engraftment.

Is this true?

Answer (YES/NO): YES